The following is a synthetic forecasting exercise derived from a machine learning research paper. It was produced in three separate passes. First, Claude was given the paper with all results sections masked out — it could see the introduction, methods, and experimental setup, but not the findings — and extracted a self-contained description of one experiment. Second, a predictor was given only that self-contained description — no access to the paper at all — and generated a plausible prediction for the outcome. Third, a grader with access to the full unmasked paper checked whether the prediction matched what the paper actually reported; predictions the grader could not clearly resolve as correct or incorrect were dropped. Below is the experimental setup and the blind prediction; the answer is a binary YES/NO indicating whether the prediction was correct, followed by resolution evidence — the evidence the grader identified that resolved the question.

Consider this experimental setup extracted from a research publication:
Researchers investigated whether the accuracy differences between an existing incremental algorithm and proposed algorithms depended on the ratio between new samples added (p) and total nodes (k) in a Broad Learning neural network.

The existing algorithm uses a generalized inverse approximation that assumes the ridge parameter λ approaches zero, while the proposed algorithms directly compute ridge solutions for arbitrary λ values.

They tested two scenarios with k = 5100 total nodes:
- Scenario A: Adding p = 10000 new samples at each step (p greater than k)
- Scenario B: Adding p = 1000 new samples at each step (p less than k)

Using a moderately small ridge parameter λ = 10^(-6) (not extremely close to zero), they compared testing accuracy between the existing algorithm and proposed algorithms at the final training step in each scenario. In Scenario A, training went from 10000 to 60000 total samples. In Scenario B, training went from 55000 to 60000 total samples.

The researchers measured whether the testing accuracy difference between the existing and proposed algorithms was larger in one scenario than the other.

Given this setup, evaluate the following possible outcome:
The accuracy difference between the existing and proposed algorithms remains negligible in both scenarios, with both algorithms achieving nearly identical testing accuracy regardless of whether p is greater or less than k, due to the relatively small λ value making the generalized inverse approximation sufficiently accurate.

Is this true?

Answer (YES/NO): NO